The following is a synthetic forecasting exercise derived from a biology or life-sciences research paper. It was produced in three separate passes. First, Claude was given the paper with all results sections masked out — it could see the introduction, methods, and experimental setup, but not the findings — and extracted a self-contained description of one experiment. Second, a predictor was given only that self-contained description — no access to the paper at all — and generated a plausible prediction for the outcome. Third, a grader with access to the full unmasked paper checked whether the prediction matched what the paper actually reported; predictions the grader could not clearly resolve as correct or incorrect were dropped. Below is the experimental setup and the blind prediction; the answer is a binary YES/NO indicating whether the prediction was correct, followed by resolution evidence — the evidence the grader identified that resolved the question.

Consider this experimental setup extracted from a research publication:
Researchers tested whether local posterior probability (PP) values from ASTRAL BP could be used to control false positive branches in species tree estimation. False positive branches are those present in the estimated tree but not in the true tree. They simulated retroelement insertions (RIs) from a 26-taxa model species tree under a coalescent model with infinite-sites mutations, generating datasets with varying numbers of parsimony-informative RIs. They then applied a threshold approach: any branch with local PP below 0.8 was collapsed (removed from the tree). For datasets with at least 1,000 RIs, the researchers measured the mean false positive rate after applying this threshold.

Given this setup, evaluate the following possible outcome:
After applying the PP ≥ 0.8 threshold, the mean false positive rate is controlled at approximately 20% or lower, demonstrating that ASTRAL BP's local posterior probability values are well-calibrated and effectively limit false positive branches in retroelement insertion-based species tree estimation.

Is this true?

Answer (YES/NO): NO